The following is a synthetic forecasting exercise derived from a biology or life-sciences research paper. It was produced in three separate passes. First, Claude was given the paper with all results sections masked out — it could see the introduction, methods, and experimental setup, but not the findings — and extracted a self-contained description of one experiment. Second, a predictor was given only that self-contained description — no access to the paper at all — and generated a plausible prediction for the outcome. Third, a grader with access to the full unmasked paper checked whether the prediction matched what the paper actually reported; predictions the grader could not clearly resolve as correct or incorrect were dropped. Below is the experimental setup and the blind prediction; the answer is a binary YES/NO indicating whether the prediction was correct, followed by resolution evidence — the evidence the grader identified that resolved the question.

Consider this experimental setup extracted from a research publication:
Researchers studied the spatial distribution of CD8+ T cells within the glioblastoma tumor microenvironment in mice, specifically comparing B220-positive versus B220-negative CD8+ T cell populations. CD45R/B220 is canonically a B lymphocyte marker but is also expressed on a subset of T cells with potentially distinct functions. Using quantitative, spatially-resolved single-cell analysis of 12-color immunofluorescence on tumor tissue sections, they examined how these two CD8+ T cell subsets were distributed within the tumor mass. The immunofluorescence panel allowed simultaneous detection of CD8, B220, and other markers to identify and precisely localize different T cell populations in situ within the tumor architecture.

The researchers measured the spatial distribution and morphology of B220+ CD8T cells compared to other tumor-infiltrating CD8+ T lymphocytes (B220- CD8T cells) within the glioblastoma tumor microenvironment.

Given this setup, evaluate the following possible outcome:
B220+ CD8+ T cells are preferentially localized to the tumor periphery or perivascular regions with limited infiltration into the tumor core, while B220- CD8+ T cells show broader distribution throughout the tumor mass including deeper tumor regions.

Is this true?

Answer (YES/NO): NO